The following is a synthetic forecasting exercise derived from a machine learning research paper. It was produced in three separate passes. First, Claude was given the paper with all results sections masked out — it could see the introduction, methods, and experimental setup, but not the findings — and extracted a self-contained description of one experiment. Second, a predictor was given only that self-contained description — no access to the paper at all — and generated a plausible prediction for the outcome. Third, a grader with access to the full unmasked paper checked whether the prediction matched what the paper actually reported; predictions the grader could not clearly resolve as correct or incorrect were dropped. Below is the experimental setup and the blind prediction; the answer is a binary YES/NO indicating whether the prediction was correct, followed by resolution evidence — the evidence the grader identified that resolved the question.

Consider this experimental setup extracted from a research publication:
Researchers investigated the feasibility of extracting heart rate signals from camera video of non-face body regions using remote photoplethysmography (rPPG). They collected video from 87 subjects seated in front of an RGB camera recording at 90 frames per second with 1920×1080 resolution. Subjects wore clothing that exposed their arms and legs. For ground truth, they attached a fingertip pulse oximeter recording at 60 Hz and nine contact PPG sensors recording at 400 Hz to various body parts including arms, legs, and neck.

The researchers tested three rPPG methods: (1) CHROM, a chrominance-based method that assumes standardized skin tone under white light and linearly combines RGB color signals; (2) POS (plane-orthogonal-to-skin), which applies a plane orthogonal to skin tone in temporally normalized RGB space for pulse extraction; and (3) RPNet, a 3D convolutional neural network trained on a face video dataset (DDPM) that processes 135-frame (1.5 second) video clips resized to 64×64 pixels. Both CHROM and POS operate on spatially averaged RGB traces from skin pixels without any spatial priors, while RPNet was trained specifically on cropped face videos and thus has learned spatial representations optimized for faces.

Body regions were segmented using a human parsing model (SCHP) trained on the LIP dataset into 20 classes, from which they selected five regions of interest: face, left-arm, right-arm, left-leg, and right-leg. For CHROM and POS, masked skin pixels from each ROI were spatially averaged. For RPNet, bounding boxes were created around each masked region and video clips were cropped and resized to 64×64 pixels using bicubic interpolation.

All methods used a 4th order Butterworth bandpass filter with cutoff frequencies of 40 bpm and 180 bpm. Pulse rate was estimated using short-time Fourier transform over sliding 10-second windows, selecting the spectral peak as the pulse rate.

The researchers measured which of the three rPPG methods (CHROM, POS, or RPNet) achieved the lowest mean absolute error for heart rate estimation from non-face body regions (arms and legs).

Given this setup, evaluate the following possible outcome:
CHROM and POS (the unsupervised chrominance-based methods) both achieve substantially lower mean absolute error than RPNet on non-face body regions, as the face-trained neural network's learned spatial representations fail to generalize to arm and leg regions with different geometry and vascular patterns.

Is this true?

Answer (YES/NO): YES